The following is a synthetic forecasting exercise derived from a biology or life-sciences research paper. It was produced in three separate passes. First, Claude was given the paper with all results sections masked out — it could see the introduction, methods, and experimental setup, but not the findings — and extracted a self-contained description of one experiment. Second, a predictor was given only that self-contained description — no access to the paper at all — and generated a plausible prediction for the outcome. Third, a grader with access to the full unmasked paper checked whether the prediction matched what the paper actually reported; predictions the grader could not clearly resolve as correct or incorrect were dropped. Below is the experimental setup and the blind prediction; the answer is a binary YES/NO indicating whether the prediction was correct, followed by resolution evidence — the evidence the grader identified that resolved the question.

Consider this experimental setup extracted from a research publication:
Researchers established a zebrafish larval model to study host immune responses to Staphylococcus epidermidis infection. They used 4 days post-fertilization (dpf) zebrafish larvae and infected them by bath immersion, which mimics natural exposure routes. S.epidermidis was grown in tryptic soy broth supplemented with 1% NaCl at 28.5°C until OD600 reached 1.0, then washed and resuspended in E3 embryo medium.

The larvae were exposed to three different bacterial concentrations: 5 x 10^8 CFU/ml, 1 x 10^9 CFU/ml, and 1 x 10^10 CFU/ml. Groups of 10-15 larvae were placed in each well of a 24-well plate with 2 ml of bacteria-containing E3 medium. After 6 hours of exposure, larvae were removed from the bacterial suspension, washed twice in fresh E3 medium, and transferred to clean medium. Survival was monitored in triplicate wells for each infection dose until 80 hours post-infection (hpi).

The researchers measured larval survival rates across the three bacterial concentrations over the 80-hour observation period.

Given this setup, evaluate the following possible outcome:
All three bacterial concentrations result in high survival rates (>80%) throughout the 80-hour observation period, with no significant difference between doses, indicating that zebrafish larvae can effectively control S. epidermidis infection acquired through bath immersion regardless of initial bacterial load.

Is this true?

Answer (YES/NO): NO